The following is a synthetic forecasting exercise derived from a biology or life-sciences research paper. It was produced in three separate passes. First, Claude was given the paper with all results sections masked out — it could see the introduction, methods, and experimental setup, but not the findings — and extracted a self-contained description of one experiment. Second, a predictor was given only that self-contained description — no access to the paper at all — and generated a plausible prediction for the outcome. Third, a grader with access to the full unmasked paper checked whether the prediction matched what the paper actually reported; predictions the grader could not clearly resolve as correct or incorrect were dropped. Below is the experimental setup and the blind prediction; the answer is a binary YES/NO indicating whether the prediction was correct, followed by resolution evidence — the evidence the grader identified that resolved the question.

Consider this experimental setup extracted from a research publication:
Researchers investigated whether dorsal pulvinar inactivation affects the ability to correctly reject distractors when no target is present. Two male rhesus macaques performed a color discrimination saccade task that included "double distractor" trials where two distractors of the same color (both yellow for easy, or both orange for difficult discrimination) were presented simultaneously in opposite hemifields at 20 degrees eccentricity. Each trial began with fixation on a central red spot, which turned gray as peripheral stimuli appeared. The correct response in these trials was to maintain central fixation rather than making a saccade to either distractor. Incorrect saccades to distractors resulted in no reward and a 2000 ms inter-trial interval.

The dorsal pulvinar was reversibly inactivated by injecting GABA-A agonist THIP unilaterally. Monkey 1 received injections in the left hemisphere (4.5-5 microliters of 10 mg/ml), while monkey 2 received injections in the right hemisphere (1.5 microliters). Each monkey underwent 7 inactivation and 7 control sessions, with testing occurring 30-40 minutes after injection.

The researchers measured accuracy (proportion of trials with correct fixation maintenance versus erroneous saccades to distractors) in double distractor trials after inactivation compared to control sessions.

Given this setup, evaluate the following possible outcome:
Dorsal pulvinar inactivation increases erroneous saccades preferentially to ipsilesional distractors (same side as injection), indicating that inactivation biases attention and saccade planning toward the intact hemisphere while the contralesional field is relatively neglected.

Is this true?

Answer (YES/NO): YES